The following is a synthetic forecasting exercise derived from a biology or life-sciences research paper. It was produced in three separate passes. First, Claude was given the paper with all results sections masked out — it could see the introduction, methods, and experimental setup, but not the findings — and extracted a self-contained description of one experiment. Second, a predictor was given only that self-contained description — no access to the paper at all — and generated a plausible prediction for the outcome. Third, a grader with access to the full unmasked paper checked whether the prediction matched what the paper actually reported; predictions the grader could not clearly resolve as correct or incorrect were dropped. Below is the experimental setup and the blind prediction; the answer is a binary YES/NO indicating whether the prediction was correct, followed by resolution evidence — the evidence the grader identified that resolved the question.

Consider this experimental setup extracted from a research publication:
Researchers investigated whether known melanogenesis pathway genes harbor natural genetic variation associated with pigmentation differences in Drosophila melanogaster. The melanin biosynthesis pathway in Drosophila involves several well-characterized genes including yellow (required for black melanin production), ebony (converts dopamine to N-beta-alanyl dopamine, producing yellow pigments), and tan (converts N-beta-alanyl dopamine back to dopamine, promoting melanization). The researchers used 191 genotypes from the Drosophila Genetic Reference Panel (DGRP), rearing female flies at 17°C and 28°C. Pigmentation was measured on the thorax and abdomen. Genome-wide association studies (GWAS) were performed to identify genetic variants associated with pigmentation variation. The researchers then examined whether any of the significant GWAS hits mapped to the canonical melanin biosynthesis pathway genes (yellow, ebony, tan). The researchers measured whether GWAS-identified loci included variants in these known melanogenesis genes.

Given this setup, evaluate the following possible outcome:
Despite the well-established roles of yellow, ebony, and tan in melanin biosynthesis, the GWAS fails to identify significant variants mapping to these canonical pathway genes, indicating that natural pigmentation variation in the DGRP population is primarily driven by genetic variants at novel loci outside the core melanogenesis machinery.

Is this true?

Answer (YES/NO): NO